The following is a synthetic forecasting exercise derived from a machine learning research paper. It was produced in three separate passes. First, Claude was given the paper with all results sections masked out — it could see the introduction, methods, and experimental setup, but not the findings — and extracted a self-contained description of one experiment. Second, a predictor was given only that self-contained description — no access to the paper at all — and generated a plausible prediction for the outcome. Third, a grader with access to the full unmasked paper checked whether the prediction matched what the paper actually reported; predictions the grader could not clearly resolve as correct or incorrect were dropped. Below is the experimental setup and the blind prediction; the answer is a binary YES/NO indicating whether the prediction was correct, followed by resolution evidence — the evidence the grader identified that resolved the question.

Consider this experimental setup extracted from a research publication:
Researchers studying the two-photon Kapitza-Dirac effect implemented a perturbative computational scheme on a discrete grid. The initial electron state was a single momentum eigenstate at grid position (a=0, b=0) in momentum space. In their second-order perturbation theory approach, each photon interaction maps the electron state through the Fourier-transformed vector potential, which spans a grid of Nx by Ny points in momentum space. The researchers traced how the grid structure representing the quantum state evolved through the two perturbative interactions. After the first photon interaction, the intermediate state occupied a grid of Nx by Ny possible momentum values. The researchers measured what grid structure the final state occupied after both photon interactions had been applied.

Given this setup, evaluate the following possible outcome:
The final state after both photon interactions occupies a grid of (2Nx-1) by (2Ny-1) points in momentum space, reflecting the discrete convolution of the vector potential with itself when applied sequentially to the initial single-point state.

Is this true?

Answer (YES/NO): YES